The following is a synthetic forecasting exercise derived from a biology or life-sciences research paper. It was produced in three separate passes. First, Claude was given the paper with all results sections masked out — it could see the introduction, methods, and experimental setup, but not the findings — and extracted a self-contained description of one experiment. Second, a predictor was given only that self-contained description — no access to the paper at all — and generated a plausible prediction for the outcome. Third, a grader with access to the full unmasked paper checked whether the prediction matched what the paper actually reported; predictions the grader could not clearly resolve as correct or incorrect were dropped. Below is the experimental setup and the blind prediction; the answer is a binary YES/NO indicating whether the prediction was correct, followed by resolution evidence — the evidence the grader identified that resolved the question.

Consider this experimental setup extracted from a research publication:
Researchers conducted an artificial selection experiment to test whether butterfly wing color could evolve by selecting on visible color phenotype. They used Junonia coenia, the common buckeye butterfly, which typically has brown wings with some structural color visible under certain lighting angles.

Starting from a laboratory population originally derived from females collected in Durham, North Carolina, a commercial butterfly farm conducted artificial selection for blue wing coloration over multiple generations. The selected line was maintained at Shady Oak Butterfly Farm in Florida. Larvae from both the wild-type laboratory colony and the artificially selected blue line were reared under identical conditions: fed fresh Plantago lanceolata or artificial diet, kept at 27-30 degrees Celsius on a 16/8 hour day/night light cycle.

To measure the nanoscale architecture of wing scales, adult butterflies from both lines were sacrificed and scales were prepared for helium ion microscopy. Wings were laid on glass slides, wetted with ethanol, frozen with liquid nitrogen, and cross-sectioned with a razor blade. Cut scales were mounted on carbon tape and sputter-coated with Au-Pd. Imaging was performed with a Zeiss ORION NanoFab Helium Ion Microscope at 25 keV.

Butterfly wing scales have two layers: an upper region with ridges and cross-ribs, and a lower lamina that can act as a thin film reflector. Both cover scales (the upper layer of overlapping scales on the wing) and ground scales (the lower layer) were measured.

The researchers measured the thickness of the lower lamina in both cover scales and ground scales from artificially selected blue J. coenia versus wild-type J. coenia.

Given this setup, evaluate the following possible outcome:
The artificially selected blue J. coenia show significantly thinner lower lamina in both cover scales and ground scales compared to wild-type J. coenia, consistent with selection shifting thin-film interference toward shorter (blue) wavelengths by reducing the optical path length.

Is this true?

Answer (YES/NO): NO